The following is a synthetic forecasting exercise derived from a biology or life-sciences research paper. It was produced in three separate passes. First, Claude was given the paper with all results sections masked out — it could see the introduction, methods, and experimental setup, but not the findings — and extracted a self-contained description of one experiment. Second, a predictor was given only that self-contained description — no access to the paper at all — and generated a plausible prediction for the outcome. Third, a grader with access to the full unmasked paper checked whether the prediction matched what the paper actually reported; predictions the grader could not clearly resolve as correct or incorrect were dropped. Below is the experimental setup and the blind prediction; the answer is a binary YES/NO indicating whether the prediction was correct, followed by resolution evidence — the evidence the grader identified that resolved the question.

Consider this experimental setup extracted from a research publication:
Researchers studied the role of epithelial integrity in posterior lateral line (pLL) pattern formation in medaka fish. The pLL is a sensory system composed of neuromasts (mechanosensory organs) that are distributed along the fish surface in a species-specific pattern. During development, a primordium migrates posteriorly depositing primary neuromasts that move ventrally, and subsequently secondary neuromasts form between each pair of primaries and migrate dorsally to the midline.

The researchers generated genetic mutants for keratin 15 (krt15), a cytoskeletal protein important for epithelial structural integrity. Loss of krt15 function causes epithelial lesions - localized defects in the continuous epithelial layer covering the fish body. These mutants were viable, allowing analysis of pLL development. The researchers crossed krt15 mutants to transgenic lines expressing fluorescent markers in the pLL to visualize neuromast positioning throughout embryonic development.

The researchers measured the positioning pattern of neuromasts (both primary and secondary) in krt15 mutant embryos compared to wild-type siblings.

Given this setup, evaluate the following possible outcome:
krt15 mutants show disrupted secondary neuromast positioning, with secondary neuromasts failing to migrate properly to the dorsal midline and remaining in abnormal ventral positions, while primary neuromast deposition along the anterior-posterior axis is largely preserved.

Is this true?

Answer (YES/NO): NO